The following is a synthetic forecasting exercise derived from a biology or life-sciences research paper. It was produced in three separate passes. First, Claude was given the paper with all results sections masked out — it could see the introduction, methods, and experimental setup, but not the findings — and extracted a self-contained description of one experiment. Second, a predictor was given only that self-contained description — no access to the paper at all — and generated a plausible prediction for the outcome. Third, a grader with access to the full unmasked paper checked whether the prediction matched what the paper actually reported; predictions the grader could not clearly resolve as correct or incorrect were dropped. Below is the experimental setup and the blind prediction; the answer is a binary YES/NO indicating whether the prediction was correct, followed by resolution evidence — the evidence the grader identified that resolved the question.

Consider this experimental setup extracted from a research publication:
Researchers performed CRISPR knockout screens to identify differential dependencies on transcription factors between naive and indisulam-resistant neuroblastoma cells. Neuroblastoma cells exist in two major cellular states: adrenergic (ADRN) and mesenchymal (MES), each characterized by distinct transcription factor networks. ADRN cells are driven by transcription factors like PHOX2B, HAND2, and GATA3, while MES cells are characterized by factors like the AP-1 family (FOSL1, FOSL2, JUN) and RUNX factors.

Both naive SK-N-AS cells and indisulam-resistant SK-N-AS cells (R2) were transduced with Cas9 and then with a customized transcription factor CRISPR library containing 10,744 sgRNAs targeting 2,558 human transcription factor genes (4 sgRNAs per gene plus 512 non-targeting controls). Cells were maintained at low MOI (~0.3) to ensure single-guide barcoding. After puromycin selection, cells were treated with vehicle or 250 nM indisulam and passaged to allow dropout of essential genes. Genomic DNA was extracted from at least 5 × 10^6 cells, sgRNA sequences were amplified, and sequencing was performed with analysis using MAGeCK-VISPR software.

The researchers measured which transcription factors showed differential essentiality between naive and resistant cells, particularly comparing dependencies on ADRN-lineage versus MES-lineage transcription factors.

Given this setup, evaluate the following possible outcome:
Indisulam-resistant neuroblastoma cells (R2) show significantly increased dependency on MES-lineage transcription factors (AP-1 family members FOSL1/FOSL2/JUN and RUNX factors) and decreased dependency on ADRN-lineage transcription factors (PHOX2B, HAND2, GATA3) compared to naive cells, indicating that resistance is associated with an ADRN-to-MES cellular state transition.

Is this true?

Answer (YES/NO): NO